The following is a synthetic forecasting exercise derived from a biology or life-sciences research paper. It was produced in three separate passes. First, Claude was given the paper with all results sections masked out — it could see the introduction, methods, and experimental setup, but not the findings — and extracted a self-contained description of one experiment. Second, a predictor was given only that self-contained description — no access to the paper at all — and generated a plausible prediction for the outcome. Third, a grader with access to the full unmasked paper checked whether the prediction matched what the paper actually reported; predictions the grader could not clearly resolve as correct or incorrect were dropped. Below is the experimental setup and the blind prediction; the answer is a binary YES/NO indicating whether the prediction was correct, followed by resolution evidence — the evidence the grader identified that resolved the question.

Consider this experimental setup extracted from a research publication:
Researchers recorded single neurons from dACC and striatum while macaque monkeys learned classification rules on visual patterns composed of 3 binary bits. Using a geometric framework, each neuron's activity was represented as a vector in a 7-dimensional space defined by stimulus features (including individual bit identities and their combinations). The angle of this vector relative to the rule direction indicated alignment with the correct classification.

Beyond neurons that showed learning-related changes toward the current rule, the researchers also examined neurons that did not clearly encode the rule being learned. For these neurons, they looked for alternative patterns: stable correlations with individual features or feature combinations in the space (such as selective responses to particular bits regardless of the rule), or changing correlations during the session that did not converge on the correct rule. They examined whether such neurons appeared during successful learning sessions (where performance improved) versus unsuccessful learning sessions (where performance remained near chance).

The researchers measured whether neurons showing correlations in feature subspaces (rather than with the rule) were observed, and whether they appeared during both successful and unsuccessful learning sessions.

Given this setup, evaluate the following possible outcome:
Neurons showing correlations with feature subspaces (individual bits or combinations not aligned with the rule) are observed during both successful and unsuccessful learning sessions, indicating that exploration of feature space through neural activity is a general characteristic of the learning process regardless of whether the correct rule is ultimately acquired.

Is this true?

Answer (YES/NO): YES